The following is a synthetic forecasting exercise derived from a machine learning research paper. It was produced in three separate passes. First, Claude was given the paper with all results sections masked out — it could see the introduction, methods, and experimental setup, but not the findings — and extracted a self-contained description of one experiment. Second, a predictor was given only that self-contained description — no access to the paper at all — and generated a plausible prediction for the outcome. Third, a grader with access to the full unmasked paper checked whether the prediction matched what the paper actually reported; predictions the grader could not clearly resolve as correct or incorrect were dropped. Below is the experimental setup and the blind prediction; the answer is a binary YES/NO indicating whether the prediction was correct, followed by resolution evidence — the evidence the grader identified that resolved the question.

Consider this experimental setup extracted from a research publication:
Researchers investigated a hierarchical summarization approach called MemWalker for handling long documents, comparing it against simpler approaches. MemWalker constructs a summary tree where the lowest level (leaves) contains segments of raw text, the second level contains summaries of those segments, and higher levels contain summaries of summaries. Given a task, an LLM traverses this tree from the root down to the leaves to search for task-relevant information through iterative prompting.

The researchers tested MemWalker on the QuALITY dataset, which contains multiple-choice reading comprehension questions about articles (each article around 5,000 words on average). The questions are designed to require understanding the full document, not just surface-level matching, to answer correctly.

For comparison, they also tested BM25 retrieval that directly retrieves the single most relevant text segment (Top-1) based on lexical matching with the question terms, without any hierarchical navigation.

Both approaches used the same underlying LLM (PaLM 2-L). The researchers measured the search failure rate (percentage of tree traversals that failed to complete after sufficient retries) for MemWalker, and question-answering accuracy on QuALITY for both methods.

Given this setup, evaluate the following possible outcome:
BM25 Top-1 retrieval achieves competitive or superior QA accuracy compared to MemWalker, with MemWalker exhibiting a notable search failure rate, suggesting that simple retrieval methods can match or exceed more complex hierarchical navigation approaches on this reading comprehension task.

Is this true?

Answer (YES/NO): YES